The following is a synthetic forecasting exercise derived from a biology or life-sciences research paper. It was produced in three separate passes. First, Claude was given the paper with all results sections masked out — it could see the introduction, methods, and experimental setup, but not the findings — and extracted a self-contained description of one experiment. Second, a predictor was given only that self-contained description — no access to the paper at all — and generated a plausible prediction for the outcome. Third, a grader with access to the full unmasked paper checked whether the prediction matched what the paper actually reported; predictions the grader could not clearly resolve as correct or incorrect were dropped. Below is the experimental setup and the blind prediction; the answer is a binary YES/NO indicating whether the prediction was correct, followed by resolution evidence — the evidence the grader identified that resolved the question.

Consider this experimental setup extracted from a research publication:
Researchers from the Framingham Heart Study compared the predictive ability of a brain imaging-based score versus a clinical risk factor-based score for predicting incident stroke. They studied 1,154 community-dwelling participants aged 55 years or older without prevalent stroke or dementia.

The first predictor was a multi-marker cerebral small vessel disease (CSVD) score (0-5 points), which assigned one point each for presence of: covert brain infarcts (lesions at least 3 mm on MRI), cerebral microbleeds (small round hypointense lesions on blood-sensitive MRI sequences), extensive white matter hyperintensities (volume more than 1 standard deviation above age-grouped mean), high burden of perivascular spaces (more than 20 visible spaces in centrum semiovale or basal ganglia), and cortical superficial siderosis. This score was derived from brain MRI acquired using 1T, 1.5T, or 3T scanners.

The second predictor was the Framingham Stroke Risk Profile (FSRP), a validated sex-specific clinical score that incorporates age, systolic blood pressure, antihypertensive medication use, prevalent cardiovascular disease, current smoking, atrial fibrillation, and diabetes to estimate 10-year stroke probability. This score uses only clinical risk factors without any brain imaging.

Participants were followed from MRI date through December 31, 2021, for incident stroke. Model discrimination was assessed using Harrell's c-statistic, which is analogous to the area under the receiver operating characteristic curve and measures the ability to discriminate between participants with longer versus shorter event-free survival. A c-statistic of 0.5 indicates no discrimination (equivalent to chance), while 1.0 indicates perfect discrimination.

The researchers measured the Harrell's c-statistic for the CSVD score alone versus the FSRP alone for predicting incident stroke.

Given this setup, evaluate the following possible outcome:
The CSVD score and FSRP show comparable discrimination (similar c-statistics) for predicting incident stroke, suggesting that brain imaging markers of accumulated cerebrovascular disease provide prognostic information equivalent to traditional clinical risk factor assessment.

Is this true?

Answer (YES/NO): YES